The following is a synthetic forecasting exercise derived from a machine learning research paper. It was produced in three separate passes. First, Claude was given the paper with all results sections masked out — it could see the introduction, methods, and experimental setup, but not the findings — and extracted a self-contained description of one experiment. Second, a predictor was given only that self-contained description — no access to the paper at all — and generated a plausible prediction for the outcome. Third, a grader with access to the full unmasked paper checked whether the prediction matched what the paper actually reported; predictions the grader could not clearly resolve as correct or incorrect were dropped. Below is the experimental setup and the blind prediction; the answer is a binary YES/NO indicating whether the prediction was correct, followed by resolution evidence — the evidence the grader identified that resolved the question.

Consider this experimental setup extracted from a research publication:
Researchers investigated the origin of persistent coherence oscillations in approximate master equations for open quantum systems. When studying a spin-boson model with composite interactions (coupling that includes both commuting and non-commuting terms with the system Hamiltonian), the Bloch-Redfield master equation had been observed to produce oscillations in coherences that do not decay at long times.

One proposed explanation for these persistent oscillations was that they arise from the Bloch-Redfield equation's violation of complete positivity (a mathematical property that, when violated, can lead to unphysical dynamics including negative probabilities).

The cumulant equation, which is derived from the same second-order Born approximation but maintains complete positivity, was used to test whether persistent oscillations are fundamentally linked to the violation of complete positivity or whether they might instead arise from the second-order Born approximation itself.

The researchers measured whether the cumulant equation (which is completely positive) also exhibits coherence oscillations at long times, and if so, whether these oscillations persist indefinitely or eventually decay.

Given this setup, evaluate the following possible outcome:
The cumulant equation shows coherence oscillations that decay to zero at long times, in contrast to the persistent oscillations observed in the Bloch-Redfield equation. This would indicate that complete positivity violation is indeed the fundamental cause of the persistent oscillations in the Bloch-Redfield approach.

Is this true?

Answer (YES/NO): NO